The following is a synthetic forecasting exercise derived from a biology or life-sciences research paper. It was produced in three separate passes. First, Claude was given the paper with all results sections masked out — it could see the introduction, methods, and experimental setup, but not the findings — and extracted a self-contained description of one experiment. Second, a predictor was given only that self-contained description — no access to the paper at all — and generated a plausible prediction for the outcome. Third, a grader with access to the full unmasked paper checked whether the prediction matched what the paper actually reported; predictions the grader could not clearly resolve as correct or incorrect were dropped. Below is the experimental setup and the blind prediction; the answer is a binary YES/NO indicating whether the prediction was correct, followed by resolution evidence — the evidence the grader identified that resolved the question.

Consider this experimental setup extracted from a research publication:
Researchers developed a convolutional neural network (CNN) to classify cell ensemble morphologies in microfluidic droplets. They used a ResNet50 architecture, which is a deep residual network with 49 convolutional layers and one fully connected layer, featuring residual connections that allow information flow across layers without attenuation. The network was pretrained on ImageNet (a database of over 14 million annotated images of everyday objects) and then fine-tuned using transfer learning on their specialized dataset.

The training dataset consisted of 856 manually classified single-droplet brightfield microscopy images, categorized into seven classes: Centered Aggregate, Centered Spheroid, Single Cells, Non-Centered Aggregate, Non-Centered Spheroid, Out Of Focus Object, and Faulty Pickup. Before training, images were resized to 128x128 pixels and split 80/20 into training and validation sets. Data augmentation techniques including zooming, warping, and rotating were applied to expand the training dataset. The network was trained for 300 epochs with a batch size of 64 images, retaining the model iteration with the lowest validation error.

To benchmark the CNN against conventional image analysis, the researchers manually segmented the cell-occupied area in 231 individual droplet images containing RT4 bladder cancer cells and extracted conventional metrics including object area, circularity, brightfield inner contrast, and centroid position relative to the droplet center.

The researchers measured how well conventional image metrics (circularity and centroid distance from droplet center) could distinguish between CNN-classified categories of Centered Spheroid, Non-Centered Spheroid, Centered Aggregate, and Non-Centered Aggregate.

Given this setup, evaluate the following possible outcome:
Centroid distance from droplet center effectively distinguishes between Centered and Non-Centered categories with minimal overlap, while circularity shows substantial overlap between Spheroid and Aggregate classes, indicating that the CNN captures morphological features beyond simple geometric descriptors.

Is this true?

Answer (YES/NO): NO